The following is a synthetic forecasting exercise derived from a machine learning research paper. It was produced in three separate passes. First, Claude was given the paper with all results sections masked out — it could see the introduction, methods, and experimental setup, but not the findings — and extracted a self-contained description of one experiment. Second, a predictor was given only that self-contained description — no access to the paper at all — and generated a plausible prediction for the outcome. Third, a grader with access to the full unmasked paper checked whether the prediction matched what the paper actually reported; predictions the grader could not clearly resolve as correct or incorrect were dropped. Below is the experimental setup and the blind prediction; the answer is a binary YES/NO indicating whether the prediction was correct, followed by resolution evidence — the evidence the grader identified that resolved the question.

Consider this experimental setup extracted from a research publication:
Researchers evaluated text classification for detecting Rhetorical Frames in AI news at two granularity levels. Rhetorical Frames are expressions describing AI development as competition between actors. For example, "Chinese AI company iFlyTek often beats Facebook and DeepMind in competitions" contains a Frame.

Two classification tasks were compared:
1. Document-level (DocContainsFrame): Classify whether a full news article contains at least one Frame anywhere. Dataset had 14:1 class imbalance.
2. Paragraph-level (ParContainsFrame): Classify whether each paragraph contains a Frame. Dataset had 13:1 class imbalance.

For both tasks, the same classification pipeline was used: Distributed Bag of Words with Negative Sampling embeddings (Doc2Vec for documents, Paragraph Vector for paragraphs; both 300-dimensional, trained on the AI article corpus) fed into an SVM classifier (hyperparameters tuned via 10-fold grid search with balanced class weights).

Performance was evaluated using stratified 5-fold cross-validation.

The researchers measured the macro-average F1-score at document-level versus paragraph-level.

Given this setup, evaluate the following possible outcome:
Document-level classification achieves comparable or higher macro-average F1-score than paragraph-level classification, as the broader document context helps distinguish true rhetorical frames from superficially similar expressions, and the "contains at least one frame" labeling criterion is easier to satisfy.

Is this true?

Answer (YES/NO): NO